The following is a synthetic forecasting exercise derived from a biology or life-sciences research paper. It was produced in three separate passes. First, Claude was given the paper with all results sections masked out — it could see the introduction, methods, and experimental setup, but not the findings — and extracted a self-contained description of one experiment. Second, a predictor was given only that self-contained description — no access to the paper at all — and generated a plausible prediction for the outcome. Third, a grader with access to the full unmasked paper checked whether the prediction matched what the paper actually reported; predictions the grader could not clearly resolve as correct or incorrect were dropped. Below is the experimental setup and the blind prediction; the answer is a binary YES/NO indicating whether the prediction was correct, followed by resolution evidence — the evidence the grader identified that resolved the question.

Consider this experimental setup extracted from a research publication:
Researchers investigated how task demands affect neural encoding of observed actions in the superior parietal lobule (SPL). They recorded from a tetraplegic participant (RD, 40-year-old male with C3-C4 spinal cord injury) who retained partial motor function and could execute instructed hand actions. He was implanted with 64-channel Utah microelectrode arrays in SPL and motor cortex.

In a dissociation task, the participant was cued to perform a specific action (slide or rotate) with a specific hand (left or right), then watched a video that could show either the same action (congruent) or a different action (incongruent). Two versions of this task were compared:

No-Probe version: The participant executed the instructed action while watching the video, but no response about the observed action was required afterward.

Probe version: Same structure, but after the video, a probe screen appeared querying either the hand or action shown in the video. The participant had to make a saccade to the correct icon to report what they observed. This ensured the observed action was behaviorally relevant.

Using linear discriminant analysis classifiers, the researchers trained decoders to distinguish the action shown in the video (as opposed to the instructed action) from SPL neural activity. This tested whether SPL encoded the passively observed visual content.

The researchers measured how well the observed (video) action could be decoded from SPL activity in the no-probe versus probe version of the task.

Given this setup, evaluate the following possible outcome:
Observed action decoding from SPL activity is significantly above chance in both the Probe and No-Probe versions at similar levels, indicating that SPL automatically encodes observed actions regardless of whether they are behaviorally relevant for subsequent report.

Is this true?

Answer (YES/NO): NO